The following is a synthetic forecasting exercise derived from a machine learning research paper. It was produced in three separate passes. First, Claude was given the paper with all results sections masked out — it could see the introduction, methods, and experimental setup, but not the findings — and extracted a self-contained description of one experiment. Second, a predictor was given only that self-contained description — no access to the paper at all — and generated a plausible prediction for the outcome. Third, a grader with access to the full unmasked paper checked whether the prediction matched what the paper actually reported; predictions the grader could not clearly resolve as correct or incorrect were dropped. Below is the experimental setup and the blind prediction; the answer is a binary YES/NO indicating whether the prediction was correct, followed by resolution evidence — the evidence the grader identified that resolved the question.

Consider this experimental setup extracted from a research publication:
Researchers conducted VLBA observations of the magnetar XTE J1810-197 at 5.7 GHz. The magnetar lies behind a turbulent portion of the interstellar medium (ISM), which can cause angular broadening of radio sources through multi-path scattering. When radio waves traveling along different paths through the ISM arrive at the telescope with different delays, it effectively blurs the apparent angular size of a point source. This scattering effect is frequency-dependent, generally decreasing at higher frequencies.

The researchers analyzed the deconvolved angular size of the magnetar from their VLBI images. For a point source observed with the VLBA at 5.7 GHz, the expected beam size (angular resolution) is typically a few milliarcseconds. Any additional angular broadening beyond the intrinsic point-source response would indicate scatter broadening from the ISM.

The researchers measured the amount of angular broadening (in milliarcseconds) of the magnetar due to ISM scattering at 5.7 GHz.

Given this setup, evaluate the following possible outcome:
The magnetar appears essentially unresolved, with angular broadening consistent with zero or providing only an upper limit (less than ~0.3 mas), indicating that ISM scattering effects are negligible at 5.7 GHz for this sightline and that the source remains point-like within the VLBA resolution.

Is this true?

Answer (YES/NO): NO